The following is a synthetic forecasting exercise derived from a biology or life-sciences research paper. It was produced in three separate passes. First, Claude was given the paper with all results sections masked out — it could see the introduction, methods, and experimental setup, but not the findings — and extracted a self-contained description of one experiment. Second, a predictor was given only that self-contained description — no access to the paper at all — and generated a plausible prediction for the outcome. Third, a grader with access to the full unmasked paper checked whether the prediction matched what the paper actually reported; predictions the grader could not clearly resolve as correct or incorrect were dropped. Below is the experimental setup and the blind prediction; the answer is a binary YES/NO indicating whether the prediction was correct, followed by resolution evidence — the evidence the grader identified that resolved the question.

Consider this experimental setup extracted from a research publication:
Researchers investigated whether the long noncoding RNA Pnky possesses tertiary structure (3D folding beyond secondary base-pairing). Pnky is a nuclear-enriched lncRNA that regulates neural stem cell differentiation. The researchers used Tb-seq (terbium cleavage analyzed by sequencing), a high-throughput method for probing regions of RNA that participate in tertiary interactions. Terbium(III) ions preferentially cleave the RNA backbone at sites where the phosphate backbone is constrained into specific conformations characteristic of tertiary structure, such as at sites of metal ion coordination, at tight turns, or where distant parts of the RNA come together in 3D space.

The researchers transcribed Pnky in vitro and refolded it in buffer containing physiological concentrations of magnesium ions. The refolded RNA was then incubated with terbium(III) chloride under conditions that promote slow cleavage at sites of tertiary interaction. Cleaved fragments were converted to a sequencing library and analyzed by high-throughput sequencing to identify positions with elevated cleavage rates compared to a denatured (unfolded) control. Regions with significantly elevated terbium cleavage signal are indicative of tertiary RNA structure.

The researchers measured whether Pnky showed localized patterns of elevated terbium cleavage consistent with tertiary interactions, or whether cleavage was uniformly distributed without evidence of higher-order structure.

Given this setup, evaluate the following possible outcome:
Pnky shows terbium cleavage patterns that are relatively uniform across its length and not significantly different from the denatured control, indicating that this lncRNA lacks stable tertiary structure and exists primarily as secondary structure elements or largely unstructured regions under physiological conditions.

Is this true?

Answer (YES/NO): NO